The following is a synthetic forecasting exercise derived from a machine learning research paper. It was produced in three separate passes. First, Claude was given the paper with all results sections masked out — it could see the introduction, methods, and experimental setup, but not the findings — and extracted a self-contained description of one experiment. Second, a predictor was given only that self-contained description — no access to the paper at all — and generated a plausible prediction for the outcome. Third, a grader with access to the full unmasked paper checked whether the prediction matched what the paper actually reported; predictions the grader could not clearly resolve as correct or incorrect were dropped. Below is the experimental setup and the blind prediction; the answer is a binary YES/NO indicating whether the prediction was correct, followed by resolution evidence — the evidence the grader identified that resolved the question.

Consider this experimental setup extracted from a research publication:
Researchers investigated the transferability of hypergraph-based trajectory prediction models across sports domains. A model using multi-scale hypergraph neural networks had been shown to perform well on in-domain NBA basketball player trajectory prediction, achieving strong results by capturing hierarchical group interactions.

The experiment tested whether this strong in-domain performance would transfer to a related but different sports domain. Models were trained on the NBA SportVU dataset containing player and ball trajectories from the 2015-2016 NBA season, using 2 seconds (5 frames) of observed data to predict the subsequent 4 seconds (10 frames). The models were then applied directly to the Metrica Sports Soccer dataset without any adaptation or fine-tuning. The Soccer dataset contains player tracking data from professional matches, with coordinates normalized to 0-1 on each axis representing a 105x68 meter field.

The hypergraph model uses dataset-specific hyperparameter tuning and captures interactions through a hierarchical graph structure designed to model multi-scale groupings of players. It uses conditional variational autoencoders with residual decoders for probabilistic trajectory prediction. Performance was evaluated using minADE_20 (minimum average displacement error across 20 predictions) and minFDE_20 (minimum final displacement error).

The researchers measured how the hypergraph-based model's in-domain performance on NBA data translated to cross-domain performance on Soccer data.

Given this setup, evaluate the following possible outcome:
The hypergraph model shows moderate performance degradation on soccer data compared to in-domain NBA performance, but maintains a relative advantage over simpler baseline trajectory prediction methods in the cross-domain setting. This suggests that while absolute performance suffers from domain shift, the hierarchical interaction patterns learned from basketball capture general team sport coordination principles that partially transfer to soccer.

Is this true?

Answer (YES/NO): NO